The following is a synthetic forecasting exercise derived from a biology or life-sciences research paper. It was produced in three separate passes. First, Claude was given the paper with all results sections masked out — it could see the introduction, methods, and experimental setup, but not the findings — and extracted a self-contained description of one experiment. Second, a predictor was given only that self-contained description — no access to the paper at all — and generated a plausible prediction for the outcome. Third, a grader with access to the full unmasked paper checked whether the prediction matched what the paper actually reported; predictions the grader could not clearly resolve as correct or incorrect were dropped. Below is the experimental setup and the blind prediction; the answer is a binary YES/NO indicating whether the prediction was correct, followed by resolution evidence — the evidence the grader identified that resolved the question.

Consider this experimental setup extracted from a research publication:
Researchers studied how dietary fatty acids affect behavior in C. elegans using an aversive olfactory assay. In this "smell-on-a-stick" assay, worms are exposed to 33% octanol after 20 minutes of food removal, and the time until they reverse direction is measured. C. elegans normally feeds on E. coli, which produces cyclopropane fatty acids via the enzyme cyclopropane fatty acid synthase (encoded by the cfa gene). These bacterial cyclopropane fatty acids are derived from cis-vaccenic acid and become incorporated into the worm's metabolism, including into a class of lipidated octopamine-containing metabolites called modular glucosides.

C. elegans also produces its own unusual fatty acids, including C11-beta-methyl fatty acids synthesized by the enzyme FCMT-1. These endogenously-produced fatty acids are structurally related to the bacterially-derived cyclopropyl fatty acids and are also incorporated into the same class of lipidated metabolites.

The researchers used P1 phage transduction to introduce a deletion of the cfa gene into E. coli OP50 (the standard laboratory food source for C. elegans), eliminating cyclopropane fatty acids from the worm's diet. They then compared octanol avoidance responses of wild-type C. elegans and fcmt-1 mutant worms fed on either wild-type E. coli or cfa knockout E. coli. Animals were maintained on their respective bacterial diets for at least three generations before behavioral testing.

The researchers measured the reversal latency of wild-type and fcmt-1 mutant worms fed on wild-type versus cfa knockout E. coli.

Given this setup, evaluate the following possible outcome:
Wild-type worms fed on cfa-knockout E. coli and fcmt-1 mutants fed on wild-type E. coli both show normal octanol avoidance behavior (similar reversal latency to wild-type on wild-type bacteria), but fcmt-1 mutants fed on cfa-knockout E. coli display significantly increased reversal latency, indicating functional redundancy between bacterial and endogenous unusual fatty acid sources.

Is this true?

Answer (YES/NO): NO